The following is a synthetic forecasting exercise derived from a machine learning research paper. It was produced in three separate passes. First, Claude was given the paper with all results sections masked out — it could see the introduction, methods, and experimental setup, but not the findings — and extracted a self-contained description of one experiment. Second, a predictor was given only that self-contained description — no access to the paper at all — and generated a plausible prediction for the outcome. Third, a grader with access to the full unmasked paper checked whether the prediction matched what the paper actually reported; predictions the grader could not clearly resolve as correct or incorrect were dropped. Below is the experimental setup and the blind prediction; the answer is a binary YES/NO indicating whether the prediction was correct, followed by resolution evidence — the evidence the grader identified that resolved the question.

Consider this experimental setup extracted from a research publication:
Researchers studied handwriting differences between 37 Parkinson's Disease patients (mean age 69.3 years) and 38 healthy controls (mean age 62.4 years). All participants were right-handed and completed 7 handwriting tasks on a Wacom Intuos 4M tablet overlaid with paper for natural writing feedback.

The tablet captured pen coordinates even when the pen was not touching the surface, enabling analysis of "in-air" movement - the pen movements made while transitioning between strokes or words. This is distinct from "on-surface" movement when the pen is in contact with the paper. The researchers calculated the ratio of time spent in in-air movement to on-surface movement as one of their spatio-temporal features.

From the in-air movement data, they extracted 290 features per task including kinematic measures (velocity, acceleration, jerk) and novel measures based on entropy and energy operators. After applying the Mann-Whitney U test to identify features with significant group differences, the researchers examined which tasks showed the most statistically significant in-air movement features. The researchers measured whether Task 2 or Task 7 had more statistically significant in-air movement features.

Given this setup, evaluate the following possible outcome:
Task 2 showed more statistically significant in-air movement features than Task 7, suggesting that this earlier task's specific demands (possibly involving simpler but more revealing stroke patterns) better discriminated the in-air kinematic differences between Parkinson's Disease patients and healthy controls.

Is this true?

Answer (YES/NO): YES